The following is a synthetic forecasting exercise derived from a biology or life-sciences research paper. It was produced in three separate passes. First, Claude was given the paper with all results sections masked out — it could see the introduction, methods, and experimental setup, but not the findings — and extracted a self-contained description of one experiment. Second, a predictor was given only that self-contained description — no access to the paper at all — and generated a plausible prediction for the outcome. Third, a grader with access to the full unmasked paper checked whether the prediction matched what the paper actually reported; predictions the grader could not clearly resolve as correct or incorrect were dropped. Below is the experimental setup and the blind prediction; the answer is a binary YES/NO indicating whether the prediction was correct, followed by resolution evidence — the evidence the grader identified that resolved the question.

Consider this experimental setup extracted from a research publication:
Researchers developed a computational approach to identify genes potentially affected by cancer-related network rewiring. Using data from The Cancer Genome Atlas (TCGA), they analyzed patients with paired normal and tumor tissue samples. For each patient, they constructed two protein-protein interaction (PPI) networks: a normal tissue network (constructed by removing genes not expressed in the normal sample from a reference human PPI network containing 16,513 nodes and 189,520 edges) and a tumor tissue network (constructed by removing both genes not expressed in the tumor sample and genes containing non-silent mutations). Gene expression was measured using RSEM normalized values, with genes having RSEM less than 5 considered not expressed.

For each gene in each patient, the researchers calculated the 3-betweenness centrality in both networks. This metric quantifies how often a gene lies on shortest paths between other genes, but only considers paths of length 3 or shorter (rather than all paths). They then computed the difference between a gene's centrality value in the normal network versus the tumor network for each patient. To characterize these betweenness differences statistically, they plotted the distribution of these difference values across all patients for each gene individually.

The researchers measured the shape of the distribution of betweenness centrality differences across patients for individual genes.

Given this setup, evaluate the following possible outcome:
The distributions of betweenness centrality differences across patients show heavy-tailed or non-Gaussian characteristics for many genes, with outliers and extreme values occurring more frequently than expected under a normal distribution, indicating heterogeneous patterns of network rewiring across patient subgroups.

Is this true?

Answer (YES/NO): NO